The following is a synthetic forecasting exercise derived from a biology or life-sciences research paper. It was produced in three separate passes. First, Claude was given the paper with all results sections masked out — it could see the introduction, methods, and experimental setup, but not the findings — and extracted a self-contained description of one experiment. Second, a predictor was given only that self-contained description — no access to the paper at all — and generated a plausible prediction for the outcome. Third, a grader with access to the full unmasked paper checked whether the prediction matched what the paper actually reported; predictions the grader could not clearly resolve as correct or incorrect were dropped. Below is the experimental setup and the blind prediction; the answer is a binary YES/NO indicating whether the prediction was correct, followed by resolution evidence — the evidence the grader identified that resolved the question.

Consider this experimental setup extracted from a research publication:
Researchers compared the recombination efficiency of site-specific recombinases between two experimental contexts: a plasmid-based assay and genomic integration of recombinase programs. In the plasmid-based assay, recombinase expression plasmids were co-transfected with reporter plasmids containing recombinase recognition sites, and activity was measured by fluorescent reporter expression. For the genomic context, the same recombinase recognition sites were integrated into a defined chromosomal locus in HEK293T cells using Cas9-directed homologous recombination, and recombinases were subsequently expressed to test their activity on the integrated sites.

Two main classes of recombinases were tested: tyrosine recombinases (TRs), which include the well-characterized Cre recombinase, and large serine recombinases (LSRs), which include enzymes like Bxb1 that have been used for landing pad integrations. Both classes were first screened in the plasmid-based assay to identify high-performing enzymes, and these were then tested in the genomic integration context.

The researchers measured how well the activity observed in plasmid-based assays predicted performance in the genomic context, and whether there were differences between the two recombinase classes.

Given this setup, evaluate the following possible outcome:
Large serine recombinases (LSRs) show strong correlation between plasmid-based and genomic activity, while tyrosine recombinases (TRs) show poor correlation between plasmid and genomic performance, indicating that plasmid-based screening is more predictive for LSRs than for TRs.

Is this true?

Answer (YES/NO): NO